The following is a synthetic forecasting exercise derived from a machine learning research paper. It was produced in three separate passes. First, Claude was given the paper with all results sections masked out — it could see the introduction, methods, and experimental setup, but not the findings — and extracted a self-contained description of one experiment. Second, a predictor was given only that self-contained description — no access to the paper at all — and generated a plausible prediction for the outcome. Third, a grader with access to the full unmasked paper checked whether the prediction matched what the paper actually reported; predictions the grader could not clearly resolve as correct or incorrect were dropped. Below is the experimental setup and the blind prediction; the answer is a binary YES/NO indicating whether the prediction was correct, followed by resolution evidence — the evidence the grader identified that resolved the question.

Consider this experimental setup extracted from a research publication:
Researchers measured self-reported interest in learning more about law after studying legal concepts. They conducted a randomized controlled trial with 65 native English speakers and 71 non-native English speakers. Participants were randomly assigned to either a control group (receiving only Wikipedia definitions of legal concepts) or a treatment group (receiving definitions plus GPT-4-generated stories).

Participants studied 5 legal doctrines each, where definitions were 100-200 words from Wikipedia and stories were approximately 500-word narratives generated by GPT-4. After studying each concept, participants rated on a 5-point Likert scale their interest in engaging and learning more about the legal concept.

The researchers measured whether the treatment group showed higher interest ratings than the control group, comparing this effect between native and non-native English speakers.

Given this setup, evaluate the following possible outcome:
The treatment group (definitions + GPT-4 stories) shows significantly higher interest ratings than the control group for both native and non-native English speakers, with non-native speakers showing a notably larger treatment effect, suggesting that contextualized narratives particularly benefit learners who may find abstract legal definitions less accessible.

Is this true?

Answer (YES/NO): NO